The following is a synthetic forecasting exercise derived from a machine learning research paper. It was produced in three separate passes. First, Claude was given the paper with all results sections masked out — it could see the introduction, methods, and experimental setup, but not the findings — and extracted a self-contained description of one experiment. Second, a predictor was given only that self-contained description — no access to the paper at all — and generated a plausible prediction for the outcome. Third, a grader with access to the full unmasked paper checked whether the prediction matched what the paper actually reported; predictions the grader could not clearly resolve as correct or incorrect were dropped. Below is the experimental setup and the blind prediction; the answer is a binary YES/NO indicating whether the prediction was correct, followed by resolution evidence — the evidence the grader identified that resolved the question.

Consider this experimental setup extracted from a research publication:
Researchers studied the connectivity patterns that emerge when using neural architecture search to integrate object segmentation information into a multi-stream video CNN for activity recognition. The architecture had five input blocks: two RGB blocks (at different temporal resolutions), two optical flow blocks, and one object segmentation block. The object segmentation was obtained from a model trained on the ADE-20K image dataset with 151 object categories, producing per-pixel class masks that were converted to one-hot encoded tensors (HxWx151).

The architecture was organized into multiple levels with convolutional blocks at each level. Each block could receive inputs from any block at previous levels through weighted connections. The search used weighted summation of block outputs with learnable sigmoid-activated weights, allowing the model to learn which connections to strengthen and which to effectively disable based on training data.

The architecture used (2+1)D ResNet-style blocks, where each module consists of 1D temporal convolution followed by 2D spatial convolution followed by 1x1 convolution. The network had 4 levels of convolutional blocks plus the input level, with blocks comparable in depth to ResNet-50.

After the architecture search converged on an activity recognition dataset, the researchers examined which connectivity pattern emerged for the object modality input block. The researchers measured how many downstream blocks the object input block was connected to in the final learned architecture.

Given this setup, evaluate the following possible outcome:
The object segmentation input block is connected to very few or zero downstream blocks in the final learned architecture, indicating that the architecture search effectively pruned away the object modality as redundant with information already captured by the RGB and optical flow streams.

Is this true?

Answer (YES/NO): NO